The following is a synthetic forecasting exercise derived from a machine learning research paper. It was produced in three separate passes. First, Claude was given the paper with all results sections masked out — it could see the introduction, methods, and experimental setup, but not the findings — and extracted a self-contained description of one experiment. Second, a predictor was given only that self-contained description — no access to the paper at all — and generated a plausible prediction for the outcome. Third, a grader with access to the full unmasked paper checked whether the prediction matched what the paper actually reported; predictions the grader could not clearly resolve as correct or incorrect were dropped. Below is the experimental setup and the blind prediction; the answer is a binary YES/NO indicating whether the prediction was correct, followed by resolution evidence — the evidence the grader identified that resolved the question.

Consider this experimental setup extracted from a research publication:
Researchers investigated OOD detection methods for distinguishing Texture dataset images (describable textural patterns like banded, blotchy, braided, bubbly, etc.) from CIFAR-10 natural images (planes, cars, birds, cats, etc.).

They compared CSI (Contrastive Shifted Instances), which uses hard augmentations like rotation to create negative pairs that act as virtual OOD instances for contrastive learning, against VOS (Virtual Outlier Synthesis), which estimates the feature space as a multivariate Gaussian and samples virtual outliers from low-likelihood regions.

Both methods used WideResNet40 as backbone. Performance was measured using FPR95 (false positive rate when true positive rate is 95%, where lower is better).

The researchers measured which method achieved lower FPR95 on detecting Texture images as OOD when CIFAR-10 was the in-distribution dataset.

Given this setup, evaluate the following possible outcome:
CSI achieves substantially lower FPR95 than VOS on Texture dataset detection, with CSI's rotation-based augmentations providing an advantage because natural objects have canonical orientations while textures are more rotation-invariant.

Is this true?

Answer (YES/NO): NO